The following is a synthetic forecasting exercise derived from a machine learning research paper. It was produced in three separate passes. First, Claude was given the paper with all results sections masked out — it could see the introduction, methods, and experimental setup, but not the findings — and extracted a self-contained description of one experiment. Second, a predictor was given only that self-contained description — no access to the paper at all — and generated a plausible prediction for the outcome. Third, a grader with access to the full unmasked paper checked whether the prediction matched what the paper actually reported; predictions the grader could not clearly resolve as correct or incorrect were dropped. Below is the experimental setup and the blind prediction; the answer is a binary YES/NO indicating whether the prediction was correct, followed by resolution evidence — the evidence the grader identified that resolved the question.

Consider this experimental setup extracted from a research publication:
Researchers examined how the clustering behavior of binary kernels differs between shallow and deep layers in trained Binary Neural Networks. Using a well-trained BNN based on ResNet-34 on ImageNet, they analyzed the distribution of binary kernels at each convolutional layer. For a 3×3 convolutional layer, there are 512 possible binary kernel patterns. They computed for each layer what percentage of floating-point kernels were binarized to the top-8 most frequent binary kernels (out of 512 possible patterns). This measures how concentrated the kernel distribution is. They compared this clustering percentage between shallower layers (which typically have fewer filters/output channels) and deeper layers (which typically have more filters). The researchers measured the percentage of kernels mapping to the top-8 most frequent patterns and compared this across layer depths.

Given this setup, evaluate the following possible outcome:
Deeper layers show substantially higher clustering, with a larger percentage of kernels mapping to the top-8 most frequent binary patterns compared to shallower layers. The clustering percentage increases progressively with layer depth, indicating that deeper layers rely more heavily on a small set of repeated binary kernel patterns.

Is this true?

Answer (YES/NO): YES